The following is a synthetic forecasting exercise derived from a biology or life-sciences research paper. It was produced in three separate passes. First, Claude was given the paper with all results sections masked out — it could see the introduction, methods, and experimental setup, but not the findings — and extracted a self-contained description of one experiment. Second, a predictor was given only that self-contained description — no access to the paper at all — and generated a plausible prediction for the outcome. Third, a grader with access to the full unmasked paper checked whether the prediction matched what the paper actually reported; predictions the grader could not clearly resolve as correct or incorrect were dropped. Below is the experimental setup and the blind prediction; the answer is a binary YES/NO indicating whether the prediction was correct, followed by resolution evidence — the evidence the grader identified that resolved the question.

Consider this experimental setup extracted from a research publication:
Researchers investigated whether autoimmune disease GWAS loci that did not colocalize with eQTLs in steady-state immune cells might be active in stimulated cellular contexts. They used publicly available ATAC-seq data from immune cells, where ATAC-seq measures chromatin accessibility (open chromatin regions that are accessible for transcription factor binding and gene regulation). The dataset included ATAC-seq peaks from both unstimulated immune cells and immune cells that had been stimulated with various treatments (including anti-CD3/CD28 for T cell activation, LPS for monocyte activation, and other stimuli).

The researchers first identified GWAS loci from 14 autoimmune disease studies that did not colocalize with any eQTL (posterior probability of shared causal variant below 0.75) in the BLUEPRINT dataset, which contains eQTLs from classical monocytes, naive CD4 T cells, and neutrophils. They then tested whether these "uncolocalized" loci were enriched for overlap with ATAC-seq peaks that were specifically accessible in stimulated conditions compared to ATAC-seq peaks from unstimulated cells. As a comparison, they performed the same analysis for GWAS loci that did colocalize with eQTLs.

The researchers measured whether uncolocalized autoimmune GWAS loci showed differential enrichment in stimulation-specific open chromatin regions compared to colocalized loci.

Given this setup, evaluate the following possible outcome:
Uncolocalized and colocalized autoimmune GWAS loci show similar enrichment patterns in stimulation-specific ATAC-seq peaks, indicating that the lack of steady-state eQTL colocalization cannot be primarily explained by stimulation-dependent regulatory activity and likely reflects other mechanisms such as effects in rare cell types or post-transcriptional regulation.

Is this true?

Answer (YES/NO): YES